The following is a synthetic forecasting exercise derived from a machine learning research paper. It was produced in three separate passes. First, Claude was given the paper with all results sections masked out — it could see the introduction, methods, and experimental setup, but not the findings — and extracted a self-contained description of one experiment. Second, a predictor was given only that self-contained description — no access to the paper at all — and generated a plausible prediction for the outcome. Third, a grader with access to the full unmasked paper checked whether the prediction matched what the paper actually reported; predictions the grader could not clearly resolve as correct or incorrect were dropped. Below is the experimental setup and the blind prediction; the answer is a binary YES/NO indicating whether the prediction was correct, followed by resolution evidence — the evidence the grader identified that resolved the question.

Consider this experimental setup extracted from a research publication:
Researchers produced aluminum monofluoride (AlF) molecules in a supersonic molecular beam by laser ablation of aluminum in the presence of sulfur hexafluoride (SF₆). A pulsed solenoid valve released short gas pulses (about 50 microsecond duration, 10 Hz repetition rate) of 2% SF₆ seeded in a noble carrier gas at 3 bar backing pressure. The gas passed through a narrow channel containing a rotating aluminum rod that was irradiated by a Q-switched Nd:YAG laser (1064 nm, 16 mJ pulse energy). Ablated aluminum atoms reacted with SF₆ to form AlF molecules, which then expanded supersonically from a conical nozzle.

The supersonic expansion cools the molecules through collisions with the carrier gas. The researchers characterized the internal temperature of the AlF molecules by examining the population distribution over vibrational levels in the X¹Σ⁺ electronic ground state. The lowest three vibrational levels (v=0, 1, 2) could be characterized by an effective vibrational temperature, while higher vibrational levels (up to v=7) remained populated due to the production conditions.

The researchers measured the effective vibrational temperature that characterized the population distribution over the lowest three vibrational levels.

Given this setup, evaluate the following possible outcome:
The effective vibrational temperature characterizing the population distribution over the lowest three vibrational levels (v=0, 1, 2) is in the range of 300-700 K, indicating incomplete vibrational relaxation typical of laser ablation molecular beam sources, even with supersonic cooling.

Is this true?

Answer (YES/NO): YES